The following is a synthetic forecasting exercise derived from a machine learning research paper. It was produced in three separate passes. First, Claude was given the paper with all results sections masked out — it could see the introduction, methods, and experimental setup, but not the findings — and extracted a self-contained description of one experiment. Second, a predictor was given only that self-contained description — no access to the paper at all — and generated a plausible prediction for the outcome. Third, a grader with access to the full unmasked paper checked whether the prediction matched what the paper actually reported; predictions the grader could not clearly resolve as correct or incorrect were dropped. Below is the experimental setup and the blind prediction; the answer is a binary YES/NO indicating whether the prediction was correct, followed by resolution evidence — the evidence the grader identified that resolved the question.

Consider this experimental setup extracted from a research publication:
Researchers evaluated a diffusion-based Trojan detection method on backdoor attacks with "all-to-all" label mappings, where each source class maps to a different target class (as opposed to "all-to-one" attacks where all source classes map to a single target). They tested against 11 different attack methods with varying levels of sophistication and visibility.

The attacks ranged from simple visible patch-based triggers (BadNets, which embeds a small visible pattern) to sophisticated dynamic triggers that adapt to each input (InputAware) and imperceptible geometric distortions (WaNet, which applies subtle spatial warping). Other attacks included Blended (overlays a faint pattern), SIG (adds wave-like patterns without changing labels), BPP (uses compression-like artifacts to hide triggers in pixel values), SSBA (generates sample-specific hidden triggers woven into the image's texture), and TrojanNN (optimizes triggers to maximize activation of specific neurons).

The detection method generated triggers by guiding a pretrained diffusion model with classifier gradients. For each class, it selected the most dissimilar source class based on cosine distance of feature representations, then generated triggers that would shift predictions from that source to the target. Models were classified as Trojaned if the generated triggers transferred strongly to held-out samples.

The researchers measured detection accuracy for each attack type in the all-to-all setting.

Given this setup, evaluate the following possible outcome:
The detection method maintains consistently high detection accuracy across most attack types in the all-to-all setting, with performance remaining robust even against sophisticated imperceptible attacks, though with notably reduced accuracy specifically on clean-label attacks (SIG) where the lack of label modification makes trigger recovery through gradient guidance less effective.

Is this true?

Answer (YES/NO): NO